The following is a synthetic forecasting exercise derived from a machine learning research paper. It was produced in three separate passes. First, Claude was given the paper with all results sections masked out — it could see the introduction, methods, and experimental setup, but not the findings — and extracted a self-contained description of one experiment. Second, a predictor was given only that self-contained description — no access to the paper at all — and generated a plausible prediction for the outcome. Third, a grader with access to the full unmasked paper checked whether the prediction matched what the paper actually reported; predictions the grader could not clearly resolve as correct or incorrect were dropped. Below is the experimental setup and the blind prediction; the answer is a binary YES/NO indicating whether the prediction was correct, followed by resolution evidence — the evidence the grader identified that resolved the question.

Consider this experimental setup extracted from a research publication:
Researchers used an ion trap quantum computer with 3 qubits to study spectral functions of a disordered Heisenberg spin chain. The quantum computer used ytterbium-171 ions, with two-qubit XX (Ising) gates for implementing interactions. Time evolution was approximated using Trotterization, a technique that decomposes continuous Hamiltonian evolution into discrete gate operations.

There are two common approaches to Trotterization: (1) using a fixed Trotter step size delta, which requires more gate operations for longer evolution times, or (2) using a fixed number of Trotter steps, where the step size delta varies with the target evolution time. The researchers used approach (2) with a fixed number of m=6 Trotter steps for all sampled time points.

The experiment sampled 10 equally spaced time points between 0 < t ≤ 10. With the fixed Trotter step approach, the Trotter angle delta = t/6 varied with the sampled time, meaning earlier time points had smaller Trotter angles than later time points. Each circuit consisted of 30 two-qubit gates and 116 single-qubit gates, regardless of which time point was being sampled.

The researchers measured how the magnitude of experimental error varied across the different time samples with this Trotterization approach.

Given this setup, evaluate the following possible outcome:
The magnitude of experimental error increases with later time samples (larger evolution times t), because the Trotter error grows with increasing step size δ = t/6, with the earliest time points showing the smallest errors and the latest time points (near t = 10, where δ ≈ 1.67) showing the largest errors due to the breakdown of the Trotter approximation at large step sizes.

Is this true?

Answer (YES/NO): NO